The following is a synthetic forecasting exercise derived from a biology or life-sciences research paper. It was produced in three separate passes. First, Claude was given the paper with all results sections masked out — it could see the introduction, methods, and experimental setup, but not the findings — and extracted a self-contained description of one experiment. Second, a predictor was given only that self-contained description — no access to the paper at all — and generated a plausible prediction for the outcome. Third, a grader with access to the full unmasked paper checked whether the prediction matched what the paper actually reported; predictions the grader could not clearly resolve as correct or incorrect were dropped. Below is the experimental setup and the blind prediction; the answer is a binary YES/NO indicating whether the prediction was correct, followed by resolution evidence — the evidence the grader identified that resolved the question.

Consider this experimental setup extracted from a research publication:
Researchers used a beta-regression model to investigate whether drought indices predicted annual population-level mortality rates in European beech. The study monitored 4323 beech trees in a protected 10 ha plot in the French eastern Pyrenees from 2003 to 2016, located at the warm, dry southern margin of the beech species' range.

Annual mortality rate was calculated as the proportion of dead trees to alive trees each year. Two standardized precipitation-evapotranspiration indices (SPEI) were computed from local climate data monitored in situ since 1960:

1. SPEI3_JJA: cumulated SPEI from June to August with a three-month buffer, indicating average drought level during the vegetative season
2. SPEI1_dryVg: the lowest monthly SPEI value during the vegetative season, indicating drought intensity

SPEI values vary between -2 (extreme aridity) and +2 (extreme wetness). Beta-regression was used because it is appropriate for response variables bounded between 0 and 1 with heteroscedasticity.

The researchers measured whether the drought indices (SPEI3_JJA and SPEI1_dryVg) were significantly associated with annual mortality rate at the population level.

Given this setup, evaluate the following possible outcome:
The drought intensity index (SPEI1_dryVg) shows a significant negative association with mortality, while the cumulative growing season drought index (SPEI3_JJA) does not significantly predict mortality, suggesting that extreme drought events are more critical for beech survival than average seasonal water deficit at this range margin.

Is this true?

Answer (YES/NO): NO